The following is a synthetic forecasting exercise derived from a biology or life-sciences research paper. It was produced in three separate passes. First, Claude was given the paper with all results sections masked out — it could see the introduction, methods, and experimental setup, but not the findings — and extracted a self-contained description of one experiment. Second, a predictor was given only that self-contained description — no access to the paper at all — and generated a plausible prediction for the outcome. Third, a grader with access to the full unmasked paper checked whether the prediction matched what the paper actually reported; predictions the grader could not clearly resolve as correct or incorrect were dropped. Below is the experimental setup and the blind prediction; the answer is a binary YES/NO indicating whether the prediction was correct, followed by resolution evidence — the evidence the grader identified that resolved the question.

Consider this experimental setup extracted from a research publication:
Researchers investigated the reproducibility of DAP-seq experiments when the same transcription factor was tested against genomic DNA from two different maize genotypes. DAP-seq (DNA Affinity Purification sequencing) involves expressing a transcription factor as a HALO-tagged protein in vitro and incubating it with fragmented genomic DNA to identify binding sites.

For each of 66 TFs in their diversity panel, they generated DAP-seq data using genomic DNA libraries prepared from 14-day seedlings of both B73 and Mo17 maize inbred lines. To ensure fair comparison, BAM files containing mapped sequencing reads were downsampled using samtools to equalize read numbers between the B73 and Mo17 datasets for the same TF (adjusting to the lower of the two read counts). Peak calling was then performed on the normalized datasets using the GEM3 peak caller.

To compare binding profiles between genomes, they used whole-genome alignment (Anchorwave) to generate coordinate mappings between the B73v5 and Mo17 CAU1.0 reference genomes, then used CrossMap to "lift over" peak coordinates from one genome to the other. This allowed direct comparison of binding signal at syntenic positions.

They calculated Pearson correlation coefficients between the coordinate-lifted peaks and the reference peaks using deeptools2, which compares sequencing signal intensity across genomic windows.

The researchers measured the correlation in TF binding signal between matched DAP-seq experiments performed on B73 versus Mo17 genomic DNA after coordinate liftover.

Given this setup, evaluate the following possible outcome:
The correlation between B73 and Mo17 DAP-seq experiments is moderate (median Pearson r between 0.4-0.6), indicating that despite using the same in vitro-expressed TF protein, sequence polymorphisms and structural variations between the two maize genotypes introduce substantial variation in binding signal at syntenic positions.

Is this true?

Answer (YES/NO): NO